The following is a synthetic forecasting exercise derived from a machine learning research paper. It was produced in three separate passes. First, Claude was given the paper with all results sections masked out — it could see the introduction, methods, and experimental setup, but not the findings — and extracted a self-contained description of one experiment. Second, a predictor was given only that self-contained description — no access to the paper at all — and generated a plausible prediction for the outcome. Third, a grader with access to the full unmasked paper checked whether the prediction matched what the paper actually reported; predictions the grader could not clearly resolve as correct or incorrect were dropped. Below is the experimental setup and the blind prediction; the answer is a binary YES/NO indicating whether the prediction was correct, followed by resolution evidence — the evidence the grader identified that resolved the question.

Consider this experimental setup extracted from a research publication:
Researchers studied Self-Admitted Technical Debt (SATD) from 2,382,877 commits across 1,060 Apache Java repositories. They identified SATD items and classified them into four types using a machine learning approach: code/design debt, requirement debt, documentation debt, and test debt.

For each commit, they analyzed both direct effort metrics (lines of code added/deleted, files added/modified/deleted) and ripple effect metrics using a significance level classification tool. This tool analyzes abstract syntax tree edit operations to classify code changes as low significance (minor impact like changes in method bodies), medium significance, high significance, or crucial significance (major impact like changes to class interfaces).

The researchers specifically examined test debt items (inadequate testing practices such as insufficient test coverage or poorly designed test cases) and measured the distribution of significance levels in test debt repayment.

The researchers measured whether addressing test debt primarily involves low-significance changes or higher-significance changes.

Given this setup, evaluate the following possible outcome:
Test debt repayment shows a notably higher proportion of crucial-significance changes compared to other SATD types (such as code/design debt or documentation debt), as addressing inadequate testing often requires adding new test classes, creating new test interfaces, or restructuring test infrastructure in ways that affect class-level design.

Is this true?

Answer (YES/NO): NO